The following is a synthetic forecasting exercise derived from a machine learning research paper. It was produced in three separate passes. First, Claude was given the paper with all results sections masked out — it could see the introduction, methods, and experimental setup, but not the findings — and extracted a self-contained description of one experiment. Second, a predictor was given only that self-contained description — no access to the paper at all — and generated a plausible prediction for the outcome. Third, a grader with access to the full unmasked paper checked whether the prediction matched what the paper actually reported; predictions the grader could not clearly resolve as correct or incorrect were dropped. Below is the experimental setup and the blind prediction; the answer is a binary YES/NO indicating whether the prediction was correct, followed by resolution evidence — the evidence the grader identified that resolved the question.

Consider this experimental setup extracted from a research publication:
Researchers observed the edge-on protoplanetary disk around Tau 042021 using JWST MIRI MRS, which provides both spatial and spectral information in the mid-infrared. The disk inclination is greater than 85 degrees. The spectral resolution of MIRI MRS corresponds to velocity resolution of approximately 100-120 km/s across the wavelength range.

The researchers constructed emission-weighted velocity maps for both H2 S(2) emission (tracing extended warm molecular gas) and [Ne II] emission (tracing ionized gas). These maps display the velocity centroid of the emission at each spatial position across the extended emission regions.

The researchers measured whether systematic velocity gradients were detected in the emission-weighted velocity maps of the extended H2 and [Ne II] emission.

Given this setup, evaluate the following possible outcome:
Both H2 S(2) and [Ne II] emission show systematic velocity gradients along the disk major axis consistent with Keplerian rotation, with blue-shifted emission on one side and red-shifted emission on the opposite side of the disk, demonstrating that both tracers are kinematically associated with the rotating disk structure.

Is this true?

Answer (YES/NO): NO